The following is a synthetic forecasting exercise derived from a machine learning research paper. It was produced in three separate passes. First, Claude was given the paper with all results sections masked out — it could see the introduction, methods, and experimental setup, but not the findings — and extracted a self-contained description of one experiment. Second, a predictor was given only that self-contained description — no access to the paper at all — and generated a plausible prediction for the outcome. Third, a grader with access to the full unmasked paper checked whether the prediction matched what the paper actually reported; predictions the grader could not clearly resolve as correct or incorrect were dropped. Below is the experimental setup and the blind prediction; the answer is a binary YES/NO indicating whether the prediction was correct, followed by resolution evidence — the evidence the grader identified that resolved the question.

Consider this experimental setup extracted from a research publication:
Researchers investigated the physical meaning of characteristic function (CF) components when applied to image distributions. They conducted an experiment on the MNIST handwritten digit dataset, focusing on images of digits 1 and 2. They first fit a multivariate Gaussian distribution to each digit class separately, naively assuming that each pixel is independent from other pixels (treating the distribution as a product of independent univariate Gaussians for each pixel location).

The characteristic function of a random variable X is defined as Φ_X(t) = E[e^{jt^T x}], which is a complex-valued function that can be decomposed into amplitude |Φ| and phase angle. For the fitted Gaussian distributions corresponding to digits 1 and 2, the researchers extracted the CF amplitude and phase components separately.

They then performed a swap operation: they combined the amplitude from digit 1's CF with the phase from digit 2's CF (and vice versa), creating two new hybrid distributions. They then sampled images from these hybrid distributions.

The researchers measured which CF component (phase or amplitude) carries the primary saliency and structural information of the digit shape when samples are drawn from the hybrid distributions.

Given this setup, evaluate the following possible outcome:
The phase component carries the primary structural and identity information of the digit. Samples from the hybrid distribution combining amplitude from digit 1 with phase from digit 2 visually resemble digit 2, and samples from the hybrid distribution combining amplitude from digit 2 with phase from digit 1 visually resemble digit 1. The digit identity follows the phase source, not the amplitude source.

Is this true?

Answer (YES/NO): YES